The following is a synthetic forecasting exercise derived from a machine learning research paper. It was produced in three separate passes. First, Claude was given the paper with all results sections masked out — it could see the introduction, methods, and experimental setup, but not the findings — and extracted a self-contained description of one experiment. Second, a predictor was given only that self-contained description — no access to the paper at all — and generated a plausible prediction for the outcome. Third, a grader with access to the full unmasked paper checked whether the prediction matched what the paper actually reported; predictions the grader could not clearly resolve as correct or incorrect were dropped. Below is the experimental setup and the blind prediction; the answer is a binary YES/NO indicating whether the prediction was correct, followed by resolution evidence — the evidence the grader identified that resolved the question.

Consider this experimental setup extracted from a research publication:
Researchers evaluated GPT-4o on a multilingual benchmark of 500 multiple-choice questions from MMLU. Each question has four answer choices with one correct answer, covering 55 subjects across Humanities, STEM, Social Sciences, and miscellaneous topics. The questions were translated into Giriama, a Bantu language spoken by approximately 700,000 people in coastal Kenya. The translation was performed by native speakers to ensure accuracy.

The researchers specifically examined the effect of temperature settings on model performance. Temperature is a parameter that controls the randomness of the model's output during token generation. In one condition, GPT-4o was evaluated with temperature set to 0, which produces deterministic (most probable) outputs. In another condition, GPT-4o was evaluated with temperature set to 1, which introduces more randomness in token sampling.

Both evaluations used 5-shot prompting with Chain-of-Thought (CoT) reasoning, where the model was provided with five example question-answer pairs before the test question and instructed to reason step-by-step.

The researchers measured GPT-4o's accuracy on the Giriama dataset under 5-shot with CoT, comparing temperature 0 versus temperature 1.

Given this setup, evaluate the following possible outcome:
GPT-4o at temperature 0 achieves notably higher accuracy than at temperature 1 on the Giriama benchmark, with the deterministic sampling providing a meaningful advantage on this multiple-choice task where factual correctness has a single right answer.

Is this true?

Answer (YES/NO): NO